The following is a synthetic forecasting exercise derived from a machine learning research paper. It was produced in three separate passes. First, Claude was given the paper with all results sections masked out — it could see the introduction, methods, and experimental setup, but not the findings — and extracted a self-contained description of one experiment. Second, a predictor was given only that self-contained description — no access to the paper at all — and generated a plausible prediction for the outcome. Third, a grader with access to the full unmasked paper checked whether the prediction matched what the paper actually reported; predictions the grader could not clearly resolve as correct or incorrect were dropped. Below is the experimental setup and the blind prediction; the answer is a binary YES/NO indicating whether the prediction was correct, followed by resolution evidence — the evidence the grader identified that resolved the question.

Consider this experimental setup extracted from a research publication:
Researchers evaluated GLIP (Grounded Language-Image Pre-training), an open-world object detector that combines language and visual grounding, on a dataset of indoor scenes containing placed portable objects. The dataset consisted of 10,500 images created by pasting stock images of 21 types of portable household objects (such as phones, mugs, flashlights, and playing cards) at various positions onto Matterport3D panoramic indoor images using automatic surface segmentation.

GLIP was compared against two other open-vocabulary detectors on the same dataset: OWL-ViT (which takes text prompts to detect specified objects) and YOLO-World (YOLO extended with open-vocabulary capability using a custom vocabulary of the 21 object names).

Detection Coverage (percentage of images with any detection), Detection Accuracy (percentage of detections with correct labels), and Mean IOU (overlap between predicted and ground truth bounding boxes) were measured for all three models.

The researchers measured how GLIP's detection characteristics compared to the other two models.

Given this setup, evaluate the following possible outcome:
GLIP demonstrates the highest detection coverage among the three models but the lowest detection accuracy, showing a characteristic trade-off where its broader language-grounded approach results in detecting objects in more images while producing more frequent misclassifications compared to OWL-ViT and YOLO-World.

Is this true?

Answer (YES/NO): NO